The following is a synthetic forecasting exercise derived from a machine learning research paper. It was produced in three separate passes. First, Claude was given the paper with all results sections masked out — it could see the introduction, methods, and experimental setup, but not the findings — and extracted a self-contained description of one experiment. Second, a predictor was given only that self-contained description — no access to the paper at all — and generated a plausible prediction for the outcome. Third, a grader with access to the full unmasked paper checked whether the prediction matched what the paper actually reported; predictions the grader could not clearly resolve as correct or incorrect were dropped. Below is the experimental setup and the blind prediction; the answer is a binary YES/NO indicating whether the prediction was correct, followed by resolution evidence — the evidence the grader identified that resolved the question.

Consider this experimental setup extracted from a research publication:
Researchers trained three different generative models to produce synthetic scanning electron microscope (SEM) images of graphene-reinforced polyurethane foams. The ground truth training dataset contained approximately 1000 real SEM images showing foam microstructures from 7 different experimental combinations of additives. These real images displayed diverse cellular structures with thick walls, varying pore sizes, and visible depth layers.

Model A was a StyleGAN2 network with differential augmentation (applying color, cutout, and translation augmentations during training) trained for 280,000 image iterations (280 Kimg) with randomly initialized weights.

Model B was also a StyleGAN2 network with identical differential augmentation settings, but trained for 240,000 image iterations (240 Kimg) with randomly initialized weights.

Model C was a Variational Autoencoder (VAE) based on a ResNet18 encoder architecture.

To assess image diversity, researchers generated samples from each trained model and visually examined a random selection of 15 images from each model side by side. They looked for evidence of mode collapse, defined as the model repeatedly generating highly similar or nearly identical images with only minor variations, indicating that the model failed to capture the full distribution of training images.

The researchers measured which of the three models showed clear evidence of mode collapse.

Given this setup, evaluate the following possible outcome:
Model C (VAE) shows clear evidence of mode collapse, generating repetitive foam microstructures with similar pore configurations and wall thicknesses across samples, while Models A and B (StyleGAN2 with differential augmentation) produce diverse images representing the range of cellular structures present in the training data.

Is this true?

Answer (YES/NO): NO